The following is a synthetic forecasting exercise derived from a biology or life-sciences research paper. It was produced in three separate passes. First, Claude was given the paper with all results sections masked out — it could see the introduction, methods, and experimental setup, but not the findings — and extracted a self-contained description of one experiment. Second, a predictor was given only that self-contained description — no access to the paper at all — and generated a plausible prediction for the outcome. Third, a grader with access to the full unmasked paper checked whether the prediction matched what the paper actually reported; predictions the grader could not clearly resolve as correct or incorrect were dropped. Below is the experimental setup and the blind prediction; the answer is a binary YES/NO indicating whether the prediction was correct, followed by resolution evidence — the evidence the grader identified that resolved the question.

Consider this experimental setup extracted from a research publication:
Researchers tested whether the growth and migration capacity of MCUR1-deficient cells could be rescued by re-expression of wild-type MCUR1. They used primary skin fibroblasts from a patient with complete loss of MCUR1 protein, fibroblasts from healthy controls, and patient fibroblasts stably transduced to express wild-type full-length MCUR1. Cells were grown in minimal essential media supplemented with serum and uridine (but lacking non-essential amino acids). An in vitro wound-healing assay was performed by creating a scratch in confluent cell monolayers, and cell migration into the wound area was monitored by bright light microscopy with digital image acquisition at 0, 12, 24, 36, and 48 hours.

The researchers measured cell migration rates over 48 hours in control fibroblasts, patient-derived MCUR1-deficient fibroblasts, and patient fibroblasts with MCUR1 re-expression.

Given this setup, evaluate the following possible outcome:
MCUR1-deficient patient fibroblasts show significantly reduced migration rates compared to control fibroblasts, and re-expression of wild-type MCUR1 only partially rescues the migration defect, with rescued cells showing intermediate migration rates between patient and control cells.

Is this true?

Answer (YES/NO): NO